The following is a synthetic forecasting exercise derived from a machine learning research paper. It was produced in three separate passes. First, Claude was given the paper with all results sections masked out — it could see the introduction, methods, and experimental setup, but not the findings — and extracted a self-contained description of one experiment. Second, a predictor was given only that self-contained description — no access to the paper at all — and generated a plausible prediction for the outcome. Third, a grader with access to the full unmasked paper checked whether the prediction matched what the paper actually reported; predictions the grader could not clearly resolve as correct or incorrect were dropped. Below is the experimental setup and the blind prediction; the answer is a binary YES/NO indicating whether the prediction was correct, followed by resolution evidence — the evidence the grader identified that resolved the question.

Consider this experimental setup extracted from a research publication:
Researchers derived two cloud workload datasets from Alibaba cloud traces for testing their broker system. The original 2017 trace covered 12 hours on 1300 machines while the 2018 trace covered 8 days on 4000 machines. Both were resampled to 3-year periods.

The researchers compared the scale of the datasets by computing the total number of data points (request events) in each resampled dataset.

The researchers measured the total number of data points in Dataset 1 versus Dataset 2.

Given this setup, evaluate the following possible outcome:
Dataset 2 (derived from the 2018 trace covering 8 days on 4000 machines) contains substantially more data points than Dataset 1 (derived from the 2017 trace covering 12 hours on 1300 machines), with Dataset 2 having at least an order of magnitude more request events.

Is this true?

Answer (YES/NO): YES